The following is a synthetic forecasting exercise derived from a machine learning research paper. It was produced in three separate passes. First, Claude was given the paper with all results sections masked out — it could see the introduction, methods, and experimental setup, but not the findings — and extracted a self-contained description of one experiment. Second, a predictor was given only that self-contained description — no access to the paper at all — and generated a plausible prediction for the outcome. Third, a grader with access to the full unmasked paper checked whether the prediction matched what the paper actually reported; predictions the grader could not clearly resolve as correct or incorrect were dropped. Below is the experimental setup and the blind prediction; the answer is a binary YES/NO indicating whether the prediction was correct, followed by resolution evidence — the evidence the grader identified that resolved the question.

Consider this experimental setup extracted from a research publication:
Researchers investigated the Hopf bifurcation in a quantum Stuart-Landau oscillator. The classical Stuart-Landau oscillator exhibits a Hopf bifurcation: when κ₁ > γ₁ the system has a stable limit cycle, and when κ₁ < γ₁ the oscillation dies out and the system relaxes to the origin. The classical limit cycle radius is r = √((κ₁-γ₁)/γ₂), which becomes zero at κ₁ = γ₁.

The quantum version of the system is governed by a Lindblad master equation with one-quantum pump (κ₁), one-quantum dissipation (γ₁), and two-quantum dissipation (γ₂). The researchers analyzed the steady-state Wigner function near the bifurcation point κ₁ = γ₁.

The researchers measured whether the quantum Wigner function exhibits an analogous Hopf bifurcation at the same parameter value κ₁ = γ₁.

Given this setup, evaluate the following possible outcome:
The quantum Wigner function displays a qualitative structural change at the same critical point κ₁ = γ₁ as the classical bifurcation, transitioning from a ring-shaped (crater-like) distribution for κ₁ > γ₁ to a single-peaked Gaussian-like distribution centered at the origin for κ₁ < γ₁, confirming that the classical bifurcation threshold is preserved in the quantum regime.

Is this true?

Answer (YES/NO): YES